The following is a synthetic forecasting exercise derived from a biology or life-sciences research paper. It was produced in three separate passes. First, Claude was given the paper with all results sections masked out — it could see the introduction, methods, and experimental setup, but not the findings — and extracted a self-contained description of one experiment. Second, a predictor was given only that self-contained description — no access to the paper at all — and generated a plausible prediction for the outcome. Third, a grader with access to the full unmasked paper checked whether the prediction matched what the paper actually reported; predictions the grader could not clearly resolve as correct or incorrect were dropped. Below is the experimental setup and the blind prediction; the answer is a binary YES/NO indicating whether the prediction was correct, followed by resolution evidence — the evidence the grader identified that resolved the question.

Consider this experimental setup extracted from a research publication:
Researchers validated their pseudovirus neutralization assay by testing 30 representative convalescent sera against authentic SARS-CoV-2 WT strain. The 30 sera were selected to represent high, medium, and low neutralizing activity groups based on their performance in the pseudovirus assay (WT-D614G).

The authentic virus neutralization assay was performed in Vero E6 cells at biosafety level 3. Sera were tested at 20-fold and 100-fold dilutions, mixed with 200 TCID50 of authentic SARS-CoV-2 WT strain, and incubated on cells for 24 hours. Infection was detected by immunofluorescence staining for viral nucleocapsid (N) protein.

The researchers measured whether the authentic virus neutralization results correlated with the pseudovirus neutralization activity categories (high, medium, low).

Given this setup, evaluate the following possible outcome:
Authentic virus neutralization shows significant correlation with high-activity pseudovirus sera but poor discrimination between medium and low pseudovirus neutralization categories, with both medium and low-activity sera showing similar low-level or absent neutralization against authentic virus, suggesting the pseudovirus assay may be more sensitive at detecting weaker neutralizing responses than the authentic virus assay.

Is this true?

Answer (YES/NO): NO